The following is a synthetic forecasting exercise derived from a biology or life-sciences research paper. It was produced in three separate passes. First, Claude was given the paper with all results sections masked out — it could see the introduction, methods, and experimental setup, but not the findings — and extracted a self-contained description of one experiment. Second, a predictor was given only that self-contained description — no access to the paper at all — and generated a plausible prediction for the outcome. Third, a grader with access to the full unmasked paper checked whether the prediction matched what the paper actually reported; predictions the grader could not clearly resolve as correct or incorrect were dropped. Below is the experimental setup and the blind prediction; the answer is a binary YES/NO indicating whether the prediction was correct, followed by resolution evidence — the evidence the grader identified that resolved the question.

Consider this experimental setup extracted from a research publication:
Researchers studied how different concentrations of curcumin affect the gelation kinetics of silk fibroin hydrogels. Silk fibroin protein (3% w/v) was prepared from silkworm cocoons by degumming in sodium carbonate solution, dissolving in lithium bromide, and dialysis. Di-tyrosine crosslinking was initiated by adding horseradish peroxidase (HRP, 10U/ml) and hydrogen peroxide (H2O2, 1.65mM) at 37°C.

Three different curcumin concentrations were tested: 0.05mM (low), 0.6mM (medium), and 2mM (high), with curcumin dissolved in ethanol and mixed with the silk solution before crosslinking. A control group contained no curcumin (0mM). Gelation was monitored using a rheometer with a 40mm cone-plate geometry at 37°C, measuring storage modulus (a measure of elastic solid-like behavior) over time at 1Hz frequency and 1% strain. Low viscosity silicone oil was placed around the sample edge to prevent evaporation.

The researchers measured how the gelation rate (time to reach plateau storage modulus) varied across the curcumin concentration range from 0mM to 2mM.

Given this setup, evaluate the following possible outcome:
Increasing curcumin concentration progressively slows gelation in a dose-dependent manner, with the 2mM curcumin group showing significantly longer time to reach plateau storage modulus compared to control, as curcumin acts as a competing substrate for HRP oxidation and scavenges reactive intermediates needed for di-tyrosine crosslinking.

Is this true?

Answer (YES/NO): NO